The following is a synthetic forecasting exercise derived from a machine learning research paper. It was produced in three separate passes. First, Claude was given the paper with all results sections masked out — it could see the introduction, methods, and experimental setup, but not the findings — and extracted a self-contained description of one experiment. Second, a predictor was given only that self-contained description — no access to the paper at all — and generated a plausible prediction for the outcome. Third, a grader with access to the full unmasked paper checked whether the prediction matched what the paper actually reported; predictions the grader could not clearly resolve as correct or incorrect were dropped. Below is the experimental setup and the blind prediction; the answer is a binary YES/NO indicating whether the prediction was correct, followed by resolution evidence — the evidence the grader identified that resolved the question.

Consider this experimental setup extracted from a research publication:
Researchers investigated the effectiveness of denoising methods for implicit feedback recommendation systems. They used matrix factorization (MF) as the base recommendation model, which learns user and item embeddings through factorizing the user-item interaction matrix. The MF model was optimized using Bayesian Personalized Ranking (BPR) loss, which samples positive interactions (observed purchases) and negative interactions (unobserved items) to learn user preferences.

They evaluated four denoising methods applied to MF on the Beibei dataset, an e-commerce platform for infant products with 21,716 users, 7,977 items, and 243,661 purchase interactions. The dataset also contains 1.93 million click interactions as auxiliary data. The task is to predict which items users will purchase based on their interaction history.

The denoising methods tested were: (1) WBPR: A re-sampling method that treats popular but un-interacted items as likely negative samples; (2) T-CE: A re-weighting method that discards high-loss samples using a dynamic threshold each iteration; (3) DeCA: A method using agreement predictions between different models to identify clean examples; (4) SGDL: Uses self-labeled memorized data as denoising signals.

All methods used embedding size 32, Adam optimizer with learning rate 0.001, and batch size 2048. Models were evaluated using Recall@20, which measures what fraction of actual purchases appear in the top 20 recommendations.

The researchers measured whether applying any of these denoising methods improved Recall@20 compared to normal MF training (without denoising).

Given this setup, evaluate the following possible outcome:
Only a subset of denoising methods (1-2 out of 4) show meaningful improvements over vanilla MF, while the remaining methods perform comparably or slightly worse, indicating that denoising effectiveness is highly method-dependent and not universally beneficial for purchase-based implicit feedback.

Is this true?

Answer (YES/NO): NO